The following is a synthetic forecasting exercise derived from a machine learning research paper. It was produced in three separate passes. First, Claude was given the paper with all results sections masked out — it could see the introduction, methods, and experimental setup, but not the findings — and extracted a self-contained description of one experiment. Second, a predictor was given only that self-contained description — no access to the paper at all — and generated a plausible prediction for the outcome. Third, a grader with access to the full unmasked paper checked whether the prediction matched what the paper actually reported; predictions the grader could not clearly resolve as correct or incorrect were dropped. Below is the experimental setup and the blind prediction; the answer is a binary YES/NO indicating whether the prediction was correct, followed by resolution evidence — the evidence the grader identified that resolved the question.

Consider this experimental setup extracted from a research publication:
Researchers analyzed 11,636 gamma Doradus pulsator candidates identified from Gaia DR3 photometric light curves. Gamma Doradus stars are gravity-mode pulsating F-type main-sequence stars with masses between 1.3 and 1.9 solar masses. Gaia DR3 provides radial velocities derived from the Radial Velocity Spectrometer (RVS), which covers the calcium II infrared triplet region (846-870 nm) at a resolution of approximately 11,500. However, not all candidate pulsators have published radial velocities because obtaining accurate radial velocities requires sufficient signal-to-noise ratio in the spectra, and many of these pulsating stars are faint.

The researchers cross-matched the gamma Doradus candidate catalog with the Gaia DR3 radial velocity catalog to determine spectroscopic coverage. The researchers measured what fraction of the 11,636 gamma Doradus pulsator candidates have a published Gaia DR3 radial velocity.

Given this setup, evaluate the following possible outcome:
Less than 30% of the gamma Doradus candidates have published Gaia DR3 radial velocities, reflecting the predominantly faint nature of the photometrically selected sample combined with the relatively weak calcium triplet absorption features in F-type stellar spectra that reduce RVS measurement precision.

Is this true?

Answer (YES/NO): NO